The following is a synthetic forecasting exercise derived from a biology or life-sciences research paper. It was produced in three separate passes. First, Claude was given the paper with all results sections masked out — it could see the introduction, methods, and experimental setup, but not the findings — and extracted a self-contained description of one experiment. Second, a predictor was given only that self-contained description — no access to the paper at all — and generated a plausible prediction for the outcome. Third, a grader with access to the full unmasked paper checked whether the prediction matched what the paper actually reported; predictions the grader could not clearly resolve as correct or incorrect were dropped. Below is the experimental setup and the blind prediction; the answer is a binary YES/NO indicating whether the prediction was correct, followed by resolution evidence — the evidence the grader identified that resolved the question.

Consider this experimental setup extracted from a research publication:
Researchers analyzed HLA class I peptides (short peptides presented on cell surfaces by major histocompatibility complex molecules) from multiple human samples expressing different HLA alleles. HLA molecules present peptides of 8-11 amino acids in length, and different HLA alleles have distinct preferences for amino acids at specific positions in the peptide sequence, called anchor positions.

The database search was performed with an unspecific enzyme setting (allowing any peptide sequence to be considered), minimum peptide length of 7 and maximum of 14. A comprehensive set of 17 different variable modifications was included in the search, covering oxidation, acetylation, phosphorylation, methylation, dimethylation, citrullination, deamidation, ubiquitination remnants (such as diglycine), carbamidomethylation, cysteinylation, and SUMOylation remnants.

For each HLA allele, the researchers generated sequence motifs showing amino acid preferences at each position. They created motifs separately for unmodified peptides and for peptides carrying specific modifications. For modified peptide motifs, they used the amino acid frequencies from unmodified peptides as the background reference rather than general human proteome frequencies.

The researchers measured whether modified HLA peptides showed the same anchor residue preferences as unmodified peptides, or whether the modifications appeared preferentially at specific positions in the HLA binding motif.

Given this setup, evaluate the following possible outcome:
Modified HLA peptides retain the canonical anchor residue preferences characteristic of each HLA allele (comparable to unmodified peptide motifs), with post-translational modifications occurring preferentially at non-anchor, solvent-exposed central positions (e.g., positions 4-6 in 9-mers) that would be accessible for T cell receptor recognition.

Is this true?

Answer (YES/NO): NO